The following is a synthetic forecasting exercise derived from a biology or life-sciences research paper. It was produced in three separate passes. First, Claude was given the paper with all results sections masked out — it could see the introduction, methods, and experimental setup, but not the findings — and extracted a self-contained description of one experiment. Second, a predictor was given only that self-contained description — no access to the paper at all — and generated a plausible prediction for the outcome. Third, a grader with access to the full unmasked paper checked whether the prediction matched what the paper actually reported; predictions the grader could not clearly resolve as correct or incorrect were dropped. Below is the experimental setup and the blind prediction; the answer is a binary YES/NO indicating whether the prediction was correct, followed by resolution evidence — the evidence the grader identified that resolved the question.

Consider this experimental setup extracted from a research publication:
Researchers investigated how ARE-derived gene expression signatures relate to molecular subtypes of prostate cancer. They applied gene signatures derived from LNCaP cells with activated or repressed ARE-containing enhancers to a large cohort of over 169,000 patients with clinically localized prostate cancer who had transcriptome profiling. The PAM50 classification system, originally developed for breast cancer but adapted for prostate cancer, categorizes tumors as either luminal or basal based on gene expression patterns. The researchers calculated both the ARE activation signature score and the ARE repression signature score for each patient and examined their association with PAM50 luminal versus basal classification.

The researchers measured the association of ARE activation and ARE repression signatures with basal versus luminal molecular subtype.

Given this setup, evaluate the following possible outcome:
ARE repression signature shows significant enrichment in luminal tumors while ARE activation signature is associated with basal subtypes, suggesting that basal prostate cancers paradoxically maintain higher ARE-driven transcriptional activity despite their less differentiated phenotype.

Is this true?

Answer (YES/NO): NO